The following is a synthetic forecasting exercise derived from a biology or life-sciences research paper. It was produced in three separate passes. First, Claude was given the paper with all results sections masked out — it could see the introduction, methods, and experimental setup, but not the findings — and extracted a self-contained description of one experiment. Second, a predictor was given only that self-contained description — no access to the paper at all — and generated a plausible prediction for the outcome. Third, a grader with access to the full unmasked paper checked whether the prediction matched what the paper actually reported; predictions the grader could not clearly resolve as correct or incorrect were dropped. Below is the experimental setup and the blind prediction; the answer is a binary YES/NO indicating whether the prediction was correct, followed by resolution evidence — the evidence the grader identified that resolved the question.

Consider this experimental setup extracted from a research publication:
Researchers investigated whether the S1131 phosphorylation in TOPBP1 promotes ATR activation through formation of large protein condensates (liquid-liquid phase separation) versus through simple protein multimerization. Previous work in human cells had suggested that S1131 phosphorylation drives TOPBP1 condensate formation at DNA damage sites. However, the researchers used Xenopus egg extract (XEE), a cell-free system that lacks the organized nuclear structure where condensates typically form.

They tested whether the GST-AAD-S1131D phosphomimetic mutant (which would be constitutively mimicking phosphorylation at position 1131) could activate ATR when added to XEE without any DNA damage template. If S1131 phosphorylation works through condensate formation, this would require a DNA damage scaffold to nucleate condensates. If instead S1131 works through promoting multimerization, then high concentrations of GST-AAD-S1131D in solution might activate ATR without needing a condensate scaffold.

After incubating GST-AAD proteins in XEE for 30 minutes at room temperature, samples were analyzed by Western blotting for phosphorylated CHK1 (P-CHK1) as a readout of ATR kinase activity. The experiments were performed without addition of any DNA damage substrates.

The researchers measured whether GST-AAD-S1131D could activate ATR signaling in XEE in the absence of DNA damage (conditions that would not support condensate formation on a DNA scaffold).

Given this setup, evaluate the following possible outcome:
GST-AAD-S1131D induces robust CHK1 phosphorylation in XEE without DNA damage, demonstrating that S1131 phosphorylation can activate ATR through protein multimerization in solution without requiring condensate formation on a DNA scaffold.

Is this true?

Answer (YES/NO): YES